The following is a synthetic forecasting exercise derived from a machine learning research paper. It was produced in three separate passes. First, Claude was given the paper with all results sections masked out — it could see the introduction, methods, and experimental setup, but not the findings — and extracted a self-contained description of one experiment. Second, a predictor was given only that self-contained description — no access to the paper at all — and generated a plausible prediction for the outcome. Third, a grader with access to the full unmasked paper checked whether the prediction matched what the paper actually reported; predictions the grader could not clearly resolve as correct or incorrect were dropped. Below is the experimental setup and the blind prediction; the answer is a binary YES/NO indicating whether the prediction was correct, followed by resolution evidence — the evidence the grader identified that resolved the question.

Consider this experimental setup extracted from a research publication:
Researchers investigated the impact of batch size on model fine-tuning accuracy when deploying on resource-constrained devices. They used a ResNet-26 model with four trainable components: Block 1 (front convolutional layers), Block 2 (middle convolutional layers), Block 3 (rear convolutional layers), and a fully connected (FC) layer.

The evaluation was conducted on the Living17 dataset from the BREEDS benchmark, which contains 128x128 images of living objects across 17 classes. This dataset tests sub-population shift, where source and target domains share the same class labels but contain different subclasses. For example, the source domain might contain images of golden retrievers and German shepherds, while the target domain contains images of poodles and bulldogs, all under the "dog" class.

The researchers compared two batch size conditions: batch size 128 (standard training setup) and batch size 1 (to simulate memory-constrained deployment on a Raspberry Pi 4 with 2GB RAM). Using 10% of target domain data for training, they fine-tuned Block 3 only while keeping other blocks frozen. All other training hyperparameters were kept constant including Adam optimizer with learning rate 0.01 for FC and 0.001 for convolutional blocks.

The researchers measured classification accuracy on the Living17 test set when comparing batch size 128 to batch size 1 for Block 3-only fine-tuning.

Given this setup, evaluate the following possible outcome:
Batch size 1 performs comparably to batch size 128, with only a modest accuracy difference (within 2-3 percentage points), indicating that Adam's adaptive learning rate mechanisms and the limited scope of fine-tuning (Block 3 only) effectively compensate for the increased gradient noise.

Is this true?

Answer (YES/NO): YES